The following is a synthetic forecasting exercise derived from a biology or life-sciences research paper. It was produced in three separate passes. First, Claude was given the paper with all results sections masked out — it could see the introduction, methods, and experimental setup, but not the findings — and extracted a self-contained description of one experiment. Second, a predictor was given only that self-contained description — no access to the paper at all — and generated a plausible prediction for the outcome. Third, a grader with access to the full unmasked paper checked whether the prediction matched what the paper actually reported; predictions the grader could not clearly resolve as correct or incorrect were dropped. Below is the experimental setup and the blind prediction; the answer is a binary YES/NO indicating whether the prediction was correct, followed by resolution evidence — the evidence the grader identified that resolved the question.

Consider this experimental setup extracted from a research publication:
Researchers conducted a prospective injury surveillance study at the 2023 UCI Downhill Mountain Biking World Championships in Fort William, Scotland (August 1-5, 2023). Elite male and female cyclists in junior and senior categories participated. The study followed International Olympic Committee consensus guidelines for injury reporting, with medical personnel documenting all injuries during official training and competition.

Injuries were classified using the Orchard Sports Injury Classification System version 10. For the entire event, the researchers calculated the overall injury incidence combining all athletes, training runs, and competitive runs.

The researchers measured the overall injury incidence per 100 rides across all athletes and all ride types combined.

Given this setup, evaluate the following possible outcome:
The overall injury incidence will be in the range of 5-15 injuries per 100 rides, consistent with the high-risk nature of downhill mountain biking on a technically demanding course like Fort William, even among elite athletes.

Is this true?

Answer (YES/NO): NO